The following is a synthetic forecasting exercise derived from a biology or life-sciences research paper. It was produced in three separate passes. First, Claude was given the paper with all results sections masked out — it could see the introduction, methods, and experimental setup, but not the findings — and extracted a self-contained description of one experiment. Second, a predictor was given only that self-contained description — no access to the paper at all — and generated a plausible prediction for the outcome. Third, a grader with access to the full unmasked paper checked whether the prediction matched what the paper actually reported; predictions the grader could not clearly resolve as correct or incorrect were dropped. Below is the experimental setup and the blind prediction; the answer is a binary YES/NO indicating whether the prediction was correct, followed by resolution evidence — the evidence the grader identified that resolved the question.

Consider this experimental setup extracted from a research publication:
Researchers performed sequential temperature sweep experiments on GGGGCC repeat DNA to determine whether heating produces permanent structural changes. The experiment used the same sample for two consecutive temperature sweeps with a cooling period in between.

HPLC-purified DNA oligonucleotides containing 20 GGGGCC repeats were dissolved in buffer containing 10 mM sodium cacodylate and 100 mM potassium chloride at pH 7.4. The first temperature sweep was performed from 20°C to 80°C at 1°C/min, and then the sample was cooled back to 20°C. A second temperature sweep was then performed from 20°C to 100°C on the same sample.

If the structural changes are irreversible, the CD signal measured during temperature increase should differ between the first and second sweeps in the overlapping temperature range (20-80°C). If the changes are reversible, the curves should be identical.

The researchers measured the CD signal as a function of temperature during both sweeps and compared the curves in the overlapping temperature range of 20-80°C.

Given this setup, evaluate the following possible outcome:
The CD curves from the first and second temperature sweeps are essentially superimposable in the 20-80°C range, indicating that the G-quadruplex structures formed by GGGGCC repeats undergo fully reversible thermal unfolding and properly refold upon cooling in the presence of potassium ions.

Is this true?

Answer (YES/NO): NO